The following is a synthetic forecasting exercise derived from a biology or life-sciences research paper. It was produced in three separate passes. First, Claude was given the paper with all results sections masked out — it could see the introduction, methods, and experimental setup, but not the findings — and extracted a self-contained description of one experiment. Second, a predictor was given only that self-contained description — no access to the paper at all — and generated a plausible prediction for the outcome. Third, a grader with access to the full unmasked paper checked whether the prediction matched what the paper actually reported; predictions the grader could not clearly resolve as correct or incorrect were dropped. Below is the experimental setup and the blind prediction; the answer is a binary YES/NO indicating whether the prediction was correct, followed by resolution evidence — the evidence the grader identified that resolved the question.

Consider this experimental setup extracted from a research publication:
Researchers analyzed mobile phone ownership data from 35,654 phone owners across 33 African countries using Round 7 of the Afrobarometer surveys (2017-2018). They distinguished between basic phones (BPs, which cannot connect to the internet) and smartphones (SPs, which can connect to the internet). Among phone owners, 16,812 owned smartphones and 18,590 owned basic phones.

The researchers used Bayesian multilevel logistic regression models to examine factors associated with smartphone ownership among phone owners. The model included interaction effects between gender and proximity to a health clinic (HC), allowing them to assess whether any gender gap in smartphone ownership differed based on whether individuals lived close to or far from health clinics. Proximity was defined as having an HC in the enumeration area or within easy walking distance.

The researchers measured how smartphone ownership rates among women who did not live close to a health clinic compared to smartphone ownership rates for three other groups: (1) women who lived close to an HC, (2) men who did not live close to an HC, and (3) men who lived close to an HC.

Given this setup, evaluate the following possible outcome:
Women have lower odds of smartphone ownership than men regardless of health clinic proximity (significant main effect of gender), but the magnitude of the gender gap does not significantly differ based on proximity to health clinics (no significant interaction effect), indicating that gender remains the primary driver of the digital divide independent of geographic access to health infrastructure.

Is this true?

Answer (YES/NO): NO